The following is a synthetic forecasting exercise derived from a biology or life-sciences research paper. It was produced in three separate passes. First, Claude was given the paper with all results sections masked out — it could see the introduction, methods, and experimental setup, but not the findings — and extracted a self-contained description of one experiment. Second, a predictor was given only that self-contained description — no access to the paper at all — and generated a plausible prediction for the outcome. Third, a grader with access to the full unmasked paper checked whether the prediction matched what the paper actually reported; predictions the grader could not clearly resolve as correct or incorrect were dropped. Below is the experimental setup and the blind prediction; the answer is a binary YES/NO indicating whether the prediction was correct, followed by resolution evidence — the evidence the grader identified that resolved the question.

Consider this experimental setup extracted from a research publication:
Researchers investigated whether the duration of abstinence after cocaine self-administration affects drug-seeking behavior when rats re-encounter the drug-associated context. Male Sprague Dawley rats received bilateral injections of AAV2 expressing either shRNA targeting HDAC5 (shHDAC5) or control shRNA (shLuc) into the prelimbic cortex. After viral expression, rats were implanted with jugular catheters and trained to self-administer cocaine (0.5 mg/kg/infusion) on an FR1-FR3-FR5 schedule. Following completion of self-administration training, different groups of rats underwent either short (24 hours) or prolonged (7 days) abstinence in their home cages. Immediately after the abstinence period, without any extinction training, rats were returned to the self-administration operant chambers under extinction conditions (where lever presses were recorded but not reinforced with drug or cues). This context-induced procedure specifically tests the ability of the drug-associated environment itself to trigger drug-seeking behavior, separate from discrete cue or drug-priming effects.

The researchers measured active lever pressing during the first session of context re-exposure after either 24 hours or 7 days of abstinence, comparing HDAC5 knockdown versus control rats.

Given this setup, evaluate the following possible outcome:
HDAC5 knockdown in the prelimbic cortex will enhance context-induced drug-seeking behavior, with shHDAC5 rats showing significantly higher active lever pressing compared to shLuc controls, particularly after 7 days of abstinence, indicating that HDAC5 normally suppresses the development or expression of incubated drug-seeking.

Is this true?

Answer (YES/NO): YES